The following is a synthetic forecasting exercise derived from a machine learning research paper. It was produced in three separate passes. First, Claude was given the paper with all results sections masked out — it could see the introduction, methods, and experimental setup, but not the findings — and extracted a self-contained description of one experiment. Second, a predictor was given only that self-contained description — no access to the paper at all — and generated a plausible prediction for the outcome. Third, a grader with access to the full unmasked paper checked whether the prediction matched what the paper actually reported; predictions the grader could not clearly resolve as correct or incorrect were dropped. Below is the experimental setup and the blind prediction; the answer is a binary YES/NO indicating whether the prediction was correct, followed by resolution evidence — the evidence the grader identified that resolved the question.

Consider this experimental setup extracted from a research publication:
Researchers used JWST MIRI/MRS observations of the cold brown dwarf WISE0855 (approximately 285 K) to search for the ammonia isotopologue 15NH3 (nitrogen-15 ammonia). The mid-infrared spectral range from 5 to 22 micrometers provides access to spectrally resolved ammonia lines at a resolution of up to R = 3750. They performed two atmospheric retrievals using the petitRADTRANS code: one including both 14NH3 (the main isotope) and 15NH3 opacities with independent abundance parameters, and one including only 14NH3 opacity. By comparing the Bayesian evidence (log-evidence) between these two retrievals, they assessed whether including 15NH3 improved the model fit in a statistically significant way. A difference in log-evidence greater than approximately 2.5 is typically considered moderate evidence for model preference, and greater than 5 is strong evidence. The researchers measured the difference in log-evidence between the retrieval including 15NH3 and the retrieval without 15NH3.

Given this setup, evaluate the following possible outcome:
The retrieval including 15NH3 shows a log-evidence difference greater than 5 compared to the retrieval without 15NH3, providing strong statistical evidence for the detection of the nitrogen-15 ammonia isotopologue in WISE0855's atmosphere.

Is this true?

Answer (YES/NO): YES